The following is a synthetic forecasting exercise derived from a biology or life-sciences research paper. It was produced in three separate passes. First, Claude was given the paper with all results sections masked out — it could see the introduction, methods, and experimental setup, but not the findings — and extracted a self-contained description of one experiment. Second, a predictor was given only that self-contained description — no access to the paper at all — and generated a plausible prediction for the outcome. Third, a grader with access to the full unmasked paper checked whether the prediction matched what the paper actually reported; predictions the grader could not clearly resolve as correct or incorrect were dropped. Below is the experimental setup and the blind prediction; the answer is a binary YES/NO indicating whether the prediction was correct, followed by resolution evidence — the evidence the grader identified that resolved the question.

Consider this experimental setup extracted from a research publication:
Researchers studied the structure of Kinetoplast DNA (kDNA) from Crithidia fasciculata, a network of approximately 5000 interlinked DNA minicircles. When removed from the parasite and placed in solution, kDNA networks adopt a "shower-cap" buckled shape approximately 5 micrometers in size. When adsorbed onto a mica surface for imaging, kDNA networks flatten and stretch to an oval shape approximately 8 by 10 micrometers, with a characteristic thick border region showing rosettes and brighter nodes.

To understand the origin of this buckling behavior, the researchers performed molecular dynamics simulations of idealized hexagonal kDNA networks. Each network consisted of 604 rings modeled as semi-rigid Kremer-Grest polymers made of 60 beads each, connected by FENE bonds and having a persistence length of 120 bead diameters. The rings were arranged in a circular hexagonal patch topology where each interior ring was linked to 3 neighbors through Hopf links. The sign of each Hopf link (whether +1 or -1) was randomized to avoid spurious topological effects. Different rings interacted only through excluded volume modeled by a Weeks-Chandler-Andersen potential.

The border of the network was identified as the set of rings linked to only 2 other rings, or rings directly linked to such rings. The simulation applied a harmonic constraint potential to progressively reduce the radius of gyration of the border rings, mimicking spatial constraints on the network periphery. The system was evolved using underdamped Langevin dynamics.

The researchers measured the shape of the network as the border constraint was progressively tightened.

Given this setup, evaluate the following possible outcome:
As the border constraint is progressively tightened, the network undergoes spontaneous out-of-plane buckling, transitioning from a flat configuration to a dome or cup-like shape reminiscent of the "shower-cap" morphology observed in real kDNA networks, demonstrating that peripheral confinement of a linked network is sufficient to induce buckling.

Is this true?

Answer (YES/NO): YES